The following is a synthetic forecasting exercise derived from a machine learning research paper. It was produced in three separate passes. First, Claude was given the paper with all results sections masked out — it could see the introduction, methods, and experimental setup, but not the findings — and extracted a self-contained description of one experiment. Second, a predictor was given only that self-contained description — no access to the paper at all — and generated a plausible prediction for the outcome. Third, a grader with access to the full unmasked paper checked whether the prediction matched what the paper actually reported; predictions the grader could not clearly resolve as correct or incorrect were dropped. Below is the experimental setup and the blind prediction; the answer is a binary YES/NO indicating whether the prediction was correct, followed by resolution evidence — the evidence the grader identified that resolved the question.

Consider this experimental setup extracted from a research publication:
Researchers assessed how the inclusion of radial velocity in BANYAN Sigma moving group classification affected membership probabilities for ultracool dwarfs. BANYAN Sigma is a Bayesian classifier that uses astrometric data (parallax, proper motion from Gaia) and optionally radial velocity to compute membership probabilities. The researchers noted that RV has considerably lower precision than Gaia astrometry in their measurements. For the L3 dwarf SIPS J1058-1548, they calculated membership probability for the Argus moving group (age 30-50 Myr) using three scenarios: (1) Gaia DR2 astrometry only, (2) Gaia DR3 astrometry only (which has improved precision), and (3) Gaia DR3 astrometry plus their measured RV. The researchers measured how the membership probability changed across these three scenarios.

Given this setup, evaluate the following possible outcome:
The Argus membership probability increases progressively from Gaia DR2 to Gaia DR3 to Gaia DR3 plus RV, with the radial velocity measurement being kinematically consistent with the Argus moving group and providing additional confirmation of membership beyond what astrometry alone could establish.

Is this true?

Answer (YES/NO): NO